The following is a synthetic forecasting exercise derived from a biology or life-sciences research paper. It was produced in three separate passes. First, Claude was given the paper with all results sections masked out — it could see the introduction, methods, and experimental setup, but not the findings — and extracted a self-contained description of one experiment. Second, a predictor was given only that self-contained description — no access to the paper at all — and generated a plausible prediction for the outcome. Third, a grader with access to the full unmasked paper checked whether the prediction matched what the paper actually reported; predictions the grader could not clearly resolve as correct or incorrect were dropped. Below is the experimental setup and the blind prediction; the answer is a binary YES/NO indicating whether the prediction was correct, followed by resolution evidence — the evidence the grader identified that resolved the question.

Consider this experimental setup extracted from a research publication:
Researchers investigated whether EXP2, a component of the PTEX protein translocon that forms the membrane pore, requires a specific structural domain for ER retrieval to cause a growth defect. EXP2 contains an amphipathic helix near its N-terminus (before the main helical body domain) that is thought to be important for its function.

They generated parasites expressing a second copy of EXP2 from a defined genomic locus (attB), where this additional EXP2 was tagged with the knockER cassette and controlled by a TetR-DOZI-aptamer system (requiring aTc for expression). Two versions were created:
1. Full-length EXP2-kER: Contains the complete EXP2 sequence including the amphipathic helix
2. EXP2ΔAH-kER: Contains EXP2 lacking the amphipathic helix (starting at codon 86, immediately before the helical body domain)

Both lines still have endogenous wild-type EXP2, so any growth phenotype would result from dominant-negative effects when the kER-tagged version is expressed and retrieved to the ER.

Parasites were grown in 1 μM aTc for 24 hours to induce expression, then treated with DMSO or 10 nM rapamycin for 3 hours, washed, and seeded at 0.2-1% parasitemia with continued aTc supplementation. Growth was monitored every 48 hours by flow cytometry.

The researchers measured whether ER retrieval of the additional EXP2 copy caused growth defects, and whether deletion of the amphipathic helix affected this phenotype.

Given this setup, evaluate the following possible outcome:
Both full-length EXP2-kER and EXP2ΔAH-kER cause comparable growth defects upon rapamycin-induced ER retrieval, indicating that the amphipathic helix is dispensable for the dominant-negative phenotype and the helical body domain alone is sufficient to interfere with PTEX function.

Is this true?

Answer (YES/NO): NO